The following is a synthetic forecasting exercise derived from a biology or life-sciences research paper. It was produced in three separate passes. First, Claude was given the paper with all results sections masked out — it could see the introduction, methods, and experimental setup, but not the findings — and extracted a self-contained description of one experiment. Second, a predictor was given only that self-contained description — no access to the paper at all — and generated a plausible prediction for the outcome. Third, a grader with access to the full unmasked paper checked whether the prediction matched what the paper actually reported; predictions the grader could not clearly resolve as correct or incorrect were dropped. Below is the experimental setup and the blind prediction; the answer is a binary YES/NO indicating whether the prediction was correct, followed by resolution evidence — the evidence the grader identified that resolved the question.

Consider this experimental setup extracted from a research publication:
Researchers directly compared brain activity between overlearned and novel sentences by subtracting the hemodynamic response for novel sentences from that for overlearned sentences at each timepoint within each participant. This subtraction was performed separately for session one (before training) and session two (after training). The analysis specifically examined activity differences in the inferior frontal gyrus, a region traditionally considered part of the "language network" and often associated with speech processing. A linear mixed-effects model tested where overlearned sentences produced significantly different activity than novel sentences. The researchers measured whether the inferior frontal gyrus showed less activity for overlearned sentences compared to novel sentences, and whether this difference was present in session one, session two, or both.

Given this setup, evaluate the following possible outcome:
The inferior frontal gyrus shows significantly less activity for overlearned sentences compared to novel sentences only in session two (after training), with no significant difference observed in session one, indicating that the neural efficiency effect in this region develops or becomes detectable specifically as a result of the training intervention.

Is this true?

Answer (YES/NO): NO